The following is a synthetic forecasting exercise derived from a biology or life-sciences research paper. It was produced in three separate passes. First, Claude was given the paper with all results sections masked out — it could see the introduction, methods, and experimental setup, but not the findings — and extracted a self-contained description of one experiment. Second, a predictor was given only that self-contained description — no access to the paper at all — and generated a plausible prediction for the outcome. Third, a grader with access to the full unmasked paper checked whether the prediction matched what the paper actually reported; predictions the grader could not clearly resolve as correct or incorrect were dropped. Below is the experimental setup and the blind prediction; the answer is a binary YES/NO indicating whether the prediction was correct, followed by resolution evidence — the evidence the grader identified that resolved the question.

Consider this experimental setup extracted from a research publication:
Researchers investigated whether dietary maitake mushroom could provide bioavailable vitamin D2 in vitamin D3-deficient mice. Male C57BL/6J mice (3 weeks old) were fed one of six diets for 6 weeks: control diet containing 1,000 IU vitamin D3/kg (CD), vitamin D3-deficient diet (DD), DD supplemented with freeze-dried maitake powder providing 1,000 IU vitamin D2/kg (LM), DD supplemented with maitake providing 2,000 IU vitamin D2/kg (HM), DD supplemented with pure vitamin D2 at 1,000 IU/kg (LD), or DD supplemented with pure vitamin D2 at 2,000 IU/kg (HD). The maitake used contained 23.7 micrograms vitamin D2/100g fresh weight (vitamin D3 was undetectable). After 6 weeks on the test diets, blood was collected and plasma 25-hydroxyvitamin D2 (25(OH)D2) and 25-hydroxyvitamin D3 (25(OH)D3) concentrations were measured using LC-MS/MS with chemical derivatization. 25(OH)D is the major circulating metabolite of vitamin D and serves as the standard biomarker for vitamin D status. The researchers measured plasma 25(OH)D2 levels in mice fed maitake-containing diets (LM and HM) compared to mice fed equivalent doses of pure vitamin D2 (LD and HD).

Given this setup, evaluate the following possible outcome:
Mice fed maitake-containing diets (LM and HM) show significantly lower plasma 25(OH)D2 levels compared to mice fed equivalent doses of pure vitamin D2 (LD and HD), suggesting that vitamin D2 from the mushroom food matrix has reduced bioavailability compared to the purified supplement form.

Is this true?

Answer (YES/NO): NO